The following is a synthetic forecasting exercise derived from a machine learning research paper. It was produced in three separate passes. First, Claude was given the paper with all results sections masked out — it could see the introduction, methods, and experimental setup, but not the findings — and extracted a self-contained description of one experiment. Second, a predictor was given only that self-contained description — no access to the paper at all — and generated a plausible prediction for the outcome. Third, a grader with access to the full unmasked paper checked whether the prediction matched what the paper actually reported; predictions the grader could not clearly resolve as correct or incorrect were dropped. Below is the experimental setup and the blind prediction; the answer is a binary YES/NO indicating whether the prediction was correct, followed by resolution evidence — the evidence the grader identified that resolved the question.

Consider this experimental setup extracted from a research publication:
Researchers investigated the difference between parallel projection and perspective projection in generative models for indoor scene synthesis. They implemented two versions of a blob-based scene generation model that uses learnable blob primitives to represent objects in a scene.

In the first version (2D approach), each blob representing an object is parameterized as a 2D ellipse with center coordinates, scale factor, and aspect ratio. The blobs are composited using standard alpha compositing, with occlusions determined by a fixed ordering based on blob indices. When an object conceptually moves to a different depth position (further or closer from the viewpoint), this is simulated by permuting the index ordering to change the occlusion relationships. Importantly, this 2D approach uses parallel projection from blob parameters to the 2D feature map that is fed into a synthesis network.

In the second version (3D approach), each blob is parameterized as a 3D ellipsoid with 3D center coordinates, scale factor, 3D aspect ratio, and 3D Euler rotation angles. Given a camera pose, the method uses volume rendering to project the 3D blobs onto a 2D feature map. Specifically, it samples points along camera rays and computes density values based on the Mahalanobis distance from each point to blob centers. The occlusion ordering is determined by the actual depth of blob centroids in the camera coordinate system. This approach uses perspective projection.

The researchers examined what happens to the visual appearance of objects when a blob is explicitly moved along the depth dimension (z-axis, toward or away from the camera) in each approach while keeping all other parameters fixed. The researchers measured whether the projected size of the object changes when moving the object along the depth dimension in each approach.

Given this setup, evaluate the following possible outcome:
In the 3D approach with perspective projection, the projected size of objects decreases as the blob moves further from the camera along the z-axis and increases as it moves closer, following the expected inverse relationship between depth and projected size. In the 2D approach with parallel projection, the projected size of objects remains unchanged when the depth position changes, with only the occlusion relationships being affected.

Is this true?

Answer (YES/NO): YES